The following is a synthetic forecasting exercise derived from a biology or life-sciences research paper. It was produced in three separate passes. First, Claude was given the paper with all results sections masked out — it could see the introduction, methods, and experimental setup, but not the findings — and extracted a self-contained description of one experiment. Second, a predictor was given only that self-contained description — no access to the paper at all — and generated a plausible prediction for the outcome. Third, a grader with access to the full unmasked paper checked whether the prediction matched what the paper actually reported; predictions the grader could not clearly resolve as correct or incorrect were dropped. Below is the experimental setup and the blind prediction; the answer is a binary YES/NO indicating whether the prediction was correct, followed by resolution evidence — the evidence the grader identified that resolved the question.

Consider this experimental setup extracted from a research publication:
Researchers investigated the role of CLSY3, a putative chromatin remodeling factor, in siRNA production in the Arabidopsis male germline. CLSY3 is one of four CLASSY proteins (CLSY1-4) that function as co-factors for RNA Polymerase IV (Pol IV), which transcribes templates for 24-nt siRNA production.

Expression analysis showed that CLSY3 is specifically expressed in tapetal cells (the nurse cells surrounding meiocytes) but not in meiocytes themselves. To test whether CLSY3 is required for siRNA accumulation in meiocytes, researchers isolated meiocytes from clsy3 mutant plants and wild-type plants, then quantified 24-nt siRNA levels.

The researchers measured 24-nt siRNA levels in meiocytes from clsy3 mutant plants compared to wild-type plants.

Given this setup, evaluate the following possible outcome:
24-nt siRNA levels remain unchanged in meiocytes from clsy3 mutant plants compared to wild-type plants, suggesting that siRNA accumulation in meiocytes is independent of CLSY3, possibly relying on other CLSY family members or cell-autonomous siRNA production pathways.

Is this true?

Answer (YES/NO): NO